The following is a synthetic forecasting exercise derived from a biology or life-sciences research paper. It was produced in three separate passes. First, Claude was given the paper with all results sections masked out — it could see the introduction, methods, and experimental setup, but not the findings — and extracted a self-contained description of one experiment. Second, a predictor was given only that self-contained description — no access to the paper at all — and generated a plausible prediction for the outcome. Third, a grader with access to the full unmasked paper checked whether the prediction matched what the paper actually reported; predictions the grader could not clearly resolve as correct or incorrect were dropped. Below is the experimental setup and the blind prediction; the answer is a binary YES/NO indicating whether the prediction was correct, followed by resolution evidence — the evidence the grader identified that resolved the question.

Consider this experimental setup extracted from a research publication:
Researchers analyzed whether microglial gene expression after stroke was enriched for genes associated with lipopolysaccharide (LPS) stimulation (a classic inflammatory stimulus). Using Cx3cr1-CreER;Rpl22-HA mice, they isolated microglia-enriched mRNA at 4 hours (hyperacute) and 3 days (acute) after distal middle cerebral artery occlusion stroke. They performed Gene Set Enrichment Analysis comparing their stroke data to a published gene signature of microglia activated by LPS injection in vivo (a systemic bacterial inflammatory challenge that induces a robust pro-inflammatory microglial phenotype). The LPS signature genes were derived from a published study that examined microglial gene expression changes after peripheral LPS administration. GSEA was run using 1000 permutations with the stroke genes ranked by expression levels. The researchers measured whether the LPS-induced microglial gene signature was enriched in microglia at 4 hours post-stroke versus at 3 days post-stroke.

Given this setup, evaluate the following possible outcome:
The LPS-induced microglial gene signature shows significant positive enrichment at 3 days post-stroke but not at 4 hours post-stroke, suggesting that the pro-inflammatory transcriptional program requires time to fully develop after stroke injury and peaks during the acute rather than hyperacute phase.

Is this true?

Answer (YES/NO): NO